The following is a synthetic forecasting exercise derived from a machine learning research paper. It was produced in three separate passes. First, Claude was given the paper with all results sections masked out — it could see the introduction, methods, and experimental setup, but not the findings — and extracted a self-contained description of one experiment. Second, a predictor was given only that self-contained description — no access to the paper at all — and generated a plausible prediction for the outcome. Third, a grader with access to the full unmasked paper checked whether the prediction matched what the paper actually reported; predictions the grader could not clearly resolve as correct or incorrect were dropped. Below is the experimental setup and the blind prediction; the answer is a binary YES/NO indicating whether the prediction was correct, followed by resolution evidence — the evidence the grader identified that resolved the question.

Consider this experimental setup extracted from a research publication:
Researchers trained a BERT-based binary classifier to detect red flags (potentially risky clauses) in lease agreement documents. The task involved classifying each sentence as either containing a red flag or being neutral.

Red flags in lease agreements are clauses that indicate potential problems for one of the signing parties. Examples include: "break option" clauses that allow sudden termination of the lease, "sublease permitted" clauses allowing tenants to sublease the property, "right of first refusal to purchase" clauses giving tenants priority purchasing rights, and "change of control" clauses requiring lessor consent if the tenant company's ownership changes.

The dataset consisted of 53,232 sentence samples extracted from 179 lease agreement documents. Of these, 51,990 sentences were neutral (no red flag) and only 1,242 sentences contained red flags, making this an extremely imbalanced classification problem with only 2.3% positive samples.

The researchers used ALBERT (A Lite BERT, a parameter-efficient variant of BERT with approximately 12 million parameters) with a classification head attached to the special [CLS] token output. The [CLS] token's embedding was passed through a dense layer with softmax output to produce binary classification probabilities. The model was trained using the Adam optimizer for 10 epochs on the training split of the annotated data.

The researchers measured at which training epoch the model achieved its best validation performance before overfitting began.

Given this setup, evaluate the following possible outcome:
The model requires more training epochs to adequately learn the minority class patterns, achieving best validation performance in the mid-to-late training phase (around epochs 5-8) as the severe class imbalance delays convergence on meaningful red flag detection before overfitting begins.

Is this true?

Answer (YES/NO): NO